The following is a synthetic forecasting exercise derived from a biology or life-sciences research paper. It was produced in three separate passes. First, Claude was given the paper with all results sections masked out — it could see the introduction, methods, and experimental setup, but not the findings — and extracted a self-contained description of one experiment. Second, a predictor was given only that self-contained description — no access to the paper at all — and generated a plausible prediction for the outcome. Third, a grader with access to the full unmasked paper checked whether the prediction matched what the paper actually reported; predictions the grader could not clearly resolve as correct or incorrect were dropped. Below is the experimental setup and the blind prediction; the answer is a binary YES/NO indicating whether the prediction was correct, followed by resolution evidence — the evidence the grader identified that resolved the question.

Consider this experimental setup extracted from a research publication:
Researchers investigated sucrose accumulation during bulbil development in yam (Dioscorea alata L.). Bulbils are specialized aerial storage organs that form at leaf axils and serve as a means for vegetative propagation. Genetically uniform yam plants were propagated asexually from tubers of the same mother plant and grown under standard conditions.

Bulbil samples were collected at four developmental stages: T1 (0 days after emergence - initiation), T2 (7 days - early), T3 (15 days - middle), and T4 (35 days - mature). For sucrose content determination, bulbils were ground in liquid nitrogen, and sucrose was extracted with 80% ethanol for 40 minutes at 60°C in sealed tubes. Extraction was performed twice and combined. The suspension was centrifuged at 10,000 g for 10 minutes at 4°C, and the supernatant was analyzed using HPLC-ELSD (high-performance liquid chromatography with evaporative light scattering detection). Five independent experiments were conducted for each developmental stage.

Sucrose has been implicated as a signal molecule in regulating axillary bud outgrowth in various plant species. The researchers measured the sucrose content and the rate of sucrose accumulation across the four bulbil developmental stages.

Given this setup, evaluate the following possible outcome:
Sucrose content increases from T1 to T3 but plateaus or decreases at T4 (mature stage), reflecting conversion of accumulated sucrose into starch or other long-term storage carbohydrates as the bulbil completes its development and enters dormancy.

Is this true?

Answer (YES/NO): NO